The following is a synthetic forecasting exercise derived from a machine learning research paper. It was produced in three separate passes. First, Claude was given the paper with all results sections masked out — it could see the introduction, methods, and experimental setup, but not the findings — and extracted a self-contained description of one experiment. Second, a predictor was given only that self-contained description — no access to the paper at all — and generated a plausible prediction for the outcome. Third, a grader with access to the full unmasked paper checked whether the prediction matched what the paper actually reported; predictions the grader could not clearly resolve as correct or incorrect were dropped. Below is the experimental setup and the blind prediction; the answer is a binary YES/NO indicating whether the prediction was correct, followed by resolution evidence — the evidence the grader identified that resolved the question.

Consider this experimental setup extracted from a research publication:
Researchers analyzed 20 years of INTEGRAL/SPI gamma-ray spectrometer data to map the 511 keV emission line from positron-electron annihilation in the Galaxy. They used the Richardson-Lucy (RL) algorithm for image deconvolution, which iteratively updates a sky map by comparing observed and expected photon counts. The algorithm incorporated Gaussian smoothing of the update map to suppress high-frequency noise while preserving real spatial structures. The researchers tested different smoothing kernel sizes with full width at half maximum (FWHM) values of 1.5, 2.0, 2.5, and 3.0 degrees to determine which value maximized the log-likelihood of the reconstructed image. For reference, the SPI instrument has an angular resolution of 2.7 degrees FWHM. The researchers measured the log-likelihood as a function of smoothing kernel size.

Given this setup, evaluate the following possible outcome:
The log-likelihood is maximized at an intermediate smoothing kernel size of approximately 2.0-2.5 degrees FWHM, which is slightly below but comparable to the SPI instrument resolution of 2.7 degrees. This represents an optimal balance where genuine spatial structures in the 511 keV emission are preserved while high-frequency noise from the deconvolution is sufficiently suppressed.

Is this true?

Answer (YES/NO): YES